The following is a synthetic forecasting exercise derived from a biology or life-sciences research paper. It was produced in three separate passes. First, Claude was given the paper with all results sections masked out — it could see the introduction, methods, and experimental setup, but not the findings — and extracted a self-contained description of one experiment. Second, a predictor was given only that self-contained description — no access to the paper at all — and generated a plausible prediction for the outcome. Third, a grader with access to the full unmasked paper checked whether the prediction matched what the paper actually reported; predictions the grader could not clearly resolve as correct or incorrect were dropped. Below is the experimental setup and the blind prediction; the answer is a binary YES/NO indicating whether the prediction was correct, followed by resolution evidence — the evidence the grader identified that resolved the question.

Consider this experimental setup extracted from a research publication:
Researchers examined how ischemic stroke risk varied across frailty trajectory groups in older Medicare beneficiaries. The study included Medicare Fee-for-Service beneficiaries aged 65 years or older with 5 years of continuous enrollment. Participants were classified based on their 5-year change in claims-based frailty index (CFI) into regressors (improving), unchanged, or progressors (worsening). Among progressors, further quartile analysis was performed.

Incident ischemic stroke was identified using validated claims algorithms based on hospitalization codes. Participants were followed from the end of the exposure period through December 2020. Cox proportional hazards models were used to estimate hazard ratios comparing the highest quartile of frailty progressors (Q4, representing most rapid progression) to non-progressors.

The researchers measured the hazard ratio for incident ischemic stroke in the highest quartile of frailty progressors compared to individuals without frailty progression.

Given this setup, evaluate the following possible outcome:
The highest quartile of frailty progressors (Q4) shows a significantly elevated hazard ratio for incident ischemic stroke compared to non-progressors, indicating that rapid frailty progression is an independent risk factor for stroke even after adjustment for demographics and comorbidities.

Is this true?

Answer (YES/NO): YES